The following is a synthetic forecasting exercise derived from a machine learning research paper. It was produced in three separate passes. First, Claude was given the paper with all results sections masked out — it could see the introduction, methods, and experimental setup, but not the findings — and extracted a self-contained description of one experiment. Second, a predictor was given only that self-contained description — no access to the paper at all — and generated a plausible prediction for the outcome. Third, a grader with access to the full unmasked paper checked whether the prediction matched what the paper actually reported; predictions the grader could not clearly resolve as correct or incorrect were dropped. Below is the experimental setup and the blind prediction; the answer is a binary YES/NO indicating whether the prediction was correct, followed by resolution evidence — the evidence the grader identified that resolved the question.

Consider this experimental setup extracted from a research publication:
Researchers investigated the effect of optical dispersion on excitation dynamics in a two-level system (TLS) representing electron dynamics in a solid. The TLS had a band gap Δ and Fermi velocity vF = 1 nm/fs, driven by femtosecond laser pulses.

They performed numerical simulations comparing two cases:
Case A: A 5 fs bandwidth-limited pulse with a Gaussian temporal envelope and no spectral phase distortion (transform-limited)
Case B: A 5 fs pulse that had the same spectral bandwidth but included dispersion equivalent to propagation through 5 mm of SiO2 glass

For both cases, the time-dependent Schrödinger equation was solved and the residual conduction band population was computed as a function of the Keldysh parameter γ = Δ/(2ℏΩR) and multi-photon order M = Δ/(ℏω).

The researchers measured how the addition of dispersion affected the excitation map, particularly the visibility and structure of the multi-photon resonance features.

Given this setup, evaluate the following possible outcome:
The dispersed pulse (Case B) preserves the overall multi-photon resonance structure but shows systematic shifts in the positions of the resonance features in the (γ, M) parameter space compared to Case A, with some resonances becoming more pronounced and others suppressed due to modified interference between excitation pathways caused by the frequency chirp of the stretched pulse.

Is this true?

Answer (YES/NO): NO